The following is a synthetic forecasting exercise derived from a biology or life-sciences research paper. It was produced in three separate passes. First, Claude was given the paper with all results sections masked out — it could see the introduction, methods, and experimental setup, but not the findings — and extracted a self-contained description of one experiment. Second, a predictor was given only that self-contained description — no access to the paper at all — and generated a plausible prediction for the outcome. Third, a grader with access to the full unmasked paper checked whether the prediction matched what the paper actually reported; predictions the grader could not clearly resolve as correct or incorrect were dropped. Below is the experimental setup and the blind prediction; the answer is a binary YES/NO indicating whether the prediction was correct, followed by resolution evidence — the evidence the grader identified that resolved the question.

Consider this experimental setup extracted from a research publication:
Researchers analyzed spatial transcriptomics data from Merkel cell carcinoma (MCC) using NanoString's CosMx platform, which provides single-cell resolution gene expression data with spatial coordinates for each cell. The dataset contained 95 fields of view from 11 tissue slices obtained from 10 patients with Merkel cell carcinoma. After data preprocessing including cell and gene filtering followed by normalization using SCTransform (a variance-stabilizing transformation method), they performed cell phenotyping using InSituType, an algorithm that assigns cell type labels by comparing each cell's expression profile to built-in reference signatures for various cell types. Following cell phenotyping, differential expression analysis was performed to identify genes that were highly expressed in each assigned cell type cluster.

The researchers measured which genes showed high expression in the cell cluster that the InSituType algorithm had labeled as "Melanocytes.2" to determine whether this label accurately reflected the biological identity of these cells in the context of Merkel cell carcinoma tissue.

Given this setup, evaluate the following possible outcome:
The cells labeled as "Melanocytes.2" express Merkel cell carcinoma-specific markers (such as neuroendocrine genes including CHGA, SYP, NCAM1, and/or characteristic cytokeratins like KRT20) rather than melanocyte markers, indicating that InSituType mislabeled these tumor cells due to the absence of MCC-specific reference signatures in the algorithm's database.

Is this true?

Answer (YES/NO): YES